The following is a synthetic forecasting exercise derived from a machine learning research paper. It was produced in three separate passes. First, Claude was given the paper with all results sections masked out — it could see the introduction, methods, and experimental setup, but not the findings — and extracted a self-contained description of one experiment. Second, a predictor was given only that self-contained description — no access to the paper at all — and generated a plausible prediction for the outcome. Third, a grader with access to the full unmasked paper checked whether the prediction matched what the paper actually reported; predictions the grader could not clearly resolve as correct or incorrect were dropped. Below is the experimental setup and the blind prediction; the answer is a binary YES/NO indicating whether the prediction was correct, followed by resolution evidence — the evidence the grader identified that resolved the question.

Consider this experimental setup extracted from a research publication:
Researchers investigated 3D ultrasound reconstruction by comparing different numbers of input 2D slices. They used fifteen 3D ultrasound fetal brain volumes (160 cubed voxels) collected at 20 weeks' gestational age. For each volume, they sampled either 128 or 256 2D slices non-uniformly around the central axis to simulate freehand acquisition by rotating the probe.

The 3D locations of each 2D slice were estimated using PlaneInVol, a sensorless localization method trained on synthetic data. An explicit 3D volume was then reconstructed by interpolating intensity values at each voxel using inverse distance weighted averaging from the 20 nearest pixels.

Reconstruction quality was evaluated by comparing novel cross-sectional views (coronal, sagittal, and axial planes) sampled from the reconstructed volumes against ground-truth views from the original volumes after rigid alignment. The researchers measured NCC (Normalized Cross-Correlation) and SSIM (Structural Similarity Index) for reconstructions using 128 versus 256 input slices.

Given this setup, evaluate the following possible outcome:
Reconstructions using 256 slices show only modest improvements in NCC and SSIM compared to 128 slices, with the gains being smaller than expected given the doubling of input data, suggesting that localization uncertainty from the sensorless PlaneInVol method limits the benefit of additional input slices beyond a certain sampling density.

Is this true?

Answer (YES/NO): NO